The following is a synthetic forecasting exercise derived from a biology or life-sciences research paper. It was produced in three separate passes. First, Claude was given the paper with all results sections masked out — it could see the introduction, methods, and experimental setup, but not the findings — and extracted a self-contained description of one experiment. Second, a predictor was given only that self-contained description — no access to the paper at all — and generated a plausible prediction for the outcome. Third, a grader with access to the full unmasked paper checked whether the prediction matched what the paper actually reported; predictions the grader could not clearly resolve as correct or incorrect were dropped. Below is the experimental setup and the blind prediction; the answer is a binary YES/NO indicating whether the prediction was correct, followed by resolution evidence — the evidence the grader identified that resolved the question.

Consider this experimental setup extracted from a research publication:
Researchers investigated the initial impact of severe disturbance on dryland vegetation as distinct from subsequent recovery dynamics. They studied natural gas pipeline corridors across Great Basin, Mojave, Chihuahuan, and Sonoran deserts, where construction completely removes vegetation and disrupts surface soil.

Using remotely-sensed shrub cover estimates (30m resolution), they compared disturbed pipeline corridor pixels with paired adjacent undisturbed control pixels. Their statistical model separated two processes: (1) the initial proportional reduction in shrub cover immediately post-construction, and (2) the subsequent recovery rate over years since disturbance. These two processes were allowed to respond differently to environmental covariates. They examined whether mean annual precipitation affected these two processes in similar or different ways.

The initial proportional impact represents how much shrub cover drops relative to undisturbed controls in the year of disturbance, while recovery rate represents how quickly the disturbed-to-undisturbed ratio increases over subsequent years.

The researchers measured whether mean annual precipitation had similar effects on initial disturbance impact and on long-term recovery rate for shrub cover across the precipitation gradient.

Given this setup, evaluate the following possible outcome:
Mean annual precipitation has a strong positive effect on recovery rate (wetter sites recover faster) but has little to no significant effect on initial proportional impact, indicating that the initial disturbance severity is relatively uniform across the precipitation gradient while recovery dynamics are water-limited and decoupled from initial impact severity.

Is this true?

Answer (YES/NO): NO